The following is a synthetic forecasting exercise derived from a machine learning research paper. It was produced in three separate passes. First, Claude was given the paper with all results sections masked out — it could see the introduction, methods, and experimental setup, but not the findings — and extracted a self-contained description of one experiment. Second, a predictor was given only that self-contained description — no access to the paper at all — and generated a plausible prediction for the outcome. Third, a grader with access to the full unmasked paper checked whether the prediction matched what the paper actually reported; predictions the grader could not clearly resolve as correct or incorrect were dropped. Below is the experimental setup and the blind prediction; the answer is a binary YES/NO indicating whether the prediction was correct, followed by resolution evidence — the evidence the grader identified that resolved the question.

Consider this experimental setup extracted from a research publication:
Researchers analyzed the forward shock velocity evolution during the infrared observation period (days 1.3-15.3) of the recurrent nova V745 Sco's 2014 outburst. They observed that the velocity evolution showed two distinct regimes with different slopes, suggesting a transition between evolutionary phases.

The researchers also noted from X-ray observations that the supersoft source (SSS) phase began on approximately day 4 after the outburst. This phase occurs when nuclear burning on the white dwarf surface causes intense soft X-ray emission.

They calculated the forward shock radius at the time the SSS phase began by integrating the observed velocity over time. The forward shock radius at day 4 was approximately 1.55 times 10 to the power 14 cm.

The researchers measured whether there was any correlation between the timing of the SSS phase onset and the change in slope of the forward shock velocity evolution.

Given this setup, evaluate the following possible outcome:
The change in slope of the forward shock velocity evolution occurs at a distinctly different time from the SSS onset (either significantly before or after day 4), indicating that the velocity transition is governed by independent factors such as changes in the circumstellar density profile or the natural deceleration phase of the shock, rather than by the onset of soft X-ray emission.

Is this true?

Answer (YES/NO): NO